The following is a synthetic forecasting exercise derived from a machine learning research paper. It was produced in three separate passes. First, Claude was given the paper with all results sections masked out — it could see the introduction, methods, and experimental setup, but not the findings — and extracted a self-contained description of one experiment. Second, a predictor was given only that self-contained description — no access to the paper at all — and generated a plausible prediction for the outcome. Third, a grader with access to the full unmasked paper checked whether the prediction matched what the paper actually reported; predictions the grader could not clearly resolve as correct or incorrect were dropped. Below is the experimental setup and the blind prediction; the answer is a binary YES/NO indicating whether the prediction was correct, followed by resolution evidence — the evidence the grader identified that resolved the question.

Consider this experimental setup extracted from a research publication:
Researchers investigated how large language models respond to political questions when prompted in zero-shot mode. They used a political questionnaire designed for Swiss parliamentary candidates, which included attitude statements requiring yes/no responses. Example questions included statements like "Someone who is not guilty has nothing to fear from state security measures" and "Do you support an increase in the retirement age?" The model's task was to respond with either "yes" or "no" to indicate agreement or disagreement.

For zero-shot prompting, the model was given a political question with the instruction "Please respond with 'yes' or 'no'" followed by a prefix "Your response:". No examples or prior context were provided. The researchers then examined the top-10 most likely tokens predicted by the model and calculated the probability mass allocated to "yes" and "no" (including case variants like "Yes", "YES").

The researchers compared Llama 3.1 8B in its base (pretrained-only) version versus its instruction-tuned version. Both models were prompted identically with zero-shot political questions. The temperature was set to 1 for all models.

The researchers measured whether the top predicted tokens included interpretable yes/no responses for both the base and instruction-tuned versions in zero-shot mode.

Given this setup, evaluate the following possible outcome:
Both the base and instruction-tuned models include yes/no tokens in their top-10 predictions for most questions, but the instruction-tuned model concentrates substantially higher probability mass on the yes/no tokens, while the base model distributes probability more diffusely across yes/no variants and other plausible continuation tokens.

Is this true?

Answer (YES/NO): NO